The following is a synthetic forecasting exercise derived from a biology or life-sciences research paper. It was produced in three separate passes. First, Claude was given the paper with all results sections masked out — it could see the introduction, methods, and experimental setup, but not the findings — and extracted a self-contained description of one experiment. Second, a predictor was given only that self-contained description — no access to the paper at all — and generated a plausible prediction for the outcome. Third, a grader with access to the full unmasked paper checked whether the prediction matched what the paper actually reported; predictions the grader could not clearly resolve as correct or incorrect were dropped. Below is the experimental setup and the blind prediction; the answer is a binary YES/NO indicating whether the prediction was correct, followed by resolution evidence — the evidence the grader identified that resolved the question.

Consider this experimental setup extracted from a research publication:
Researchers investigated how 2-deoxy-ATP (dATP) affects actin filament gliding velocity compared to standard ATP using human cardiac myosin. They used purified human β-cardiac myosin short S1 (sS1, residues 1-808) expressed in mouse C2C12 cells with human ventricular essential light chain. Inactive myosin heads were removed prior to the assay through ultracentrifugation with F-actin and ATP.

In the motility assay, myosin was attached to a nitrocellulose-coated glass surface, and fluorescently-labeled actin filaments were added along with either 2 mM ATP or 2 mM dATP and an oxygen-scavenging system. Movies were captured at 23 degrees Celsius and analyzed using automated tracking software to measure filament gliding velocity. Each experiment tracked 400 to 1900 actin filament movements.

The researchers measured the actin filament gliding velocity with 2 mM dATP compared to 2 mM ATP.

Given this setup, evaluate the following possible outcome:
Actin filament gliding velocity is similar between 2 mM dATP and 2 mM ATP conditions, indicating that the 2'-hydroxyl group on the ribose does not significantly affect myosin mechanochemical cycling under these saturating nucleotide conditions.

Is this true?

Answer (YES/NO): NO